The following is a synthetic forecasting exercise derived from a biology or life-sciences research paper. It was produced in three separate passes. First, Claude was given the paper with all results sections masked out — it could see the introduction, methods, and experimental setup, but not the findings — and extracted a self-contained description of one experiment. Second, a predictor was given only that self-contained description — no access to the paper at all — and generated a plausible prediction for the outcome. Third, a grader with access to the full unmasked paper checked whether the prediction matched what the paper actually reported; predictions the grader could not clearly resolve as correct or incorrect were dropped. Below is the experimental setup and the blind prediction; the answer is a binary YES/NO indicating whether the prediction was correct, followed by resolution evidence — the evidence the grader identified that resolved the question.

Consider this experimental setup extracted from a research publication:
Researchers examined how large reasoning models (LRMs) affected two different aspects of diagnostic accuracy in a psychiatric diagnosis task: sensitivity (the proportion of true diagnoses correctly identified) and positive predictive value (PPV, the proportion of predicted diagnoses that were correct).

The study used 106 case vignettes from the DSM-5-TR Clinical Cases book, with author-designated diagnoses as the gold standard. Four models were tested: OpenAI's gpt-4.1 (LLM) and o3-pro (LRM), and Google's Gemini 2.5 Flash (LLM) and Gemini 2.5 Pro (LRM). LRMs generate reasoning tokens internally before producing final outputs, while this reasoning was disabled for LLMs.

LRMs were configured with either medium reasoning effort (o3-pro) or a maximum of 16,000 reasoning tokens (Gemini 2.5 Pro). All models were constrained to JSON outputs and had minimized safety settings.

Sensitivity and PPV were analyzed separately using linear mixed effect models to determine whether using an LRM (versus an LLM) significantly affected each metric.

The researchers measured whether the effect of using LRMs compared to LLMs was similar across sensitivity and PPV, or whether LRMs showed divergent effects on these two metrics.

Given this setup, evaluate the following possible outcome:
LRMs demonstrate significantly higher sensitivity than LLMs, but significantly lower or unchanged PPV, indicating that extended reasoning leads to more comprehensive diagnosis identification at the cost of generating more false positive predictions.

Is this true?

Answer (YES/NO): NO